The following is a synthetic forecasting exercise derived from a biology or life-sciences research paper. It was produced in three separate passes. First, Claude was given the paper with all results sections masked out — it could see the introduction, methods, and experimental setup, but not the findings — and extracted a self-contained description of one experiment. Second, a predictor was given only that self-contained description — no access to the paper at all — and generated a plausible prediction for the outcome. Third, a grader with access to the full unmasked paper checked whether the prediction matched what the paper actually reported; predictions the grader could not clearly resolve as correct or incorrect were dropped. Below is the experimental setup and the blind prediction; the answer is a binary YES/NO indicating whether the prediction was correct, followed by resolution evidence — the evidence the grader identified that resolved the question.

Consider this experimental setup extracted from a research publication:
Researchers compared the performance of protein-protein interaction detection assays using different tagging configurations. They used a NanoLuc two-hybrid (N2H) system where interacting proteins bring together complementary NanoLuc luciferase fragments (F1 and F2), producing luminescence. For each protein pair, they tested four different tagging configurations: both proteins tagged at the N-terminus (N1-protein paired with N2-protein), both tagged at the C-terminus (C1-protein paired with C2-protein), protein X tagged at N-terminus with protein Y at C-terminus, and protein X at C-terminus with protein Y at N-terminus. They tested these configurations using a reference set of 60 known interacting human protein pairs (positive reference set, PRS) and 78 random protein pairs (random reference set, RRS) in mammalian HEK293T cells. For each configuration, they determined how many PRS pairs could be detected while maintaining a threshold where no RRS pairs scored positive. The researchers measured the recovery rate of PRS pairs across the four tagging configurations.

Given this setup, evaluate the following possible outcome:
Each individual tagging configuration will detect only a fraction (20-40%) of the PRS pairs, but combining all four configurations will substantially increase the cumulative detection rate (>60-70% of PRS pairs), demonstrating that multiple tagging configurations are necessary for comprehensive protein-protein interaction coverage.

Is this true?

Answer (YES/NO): NO